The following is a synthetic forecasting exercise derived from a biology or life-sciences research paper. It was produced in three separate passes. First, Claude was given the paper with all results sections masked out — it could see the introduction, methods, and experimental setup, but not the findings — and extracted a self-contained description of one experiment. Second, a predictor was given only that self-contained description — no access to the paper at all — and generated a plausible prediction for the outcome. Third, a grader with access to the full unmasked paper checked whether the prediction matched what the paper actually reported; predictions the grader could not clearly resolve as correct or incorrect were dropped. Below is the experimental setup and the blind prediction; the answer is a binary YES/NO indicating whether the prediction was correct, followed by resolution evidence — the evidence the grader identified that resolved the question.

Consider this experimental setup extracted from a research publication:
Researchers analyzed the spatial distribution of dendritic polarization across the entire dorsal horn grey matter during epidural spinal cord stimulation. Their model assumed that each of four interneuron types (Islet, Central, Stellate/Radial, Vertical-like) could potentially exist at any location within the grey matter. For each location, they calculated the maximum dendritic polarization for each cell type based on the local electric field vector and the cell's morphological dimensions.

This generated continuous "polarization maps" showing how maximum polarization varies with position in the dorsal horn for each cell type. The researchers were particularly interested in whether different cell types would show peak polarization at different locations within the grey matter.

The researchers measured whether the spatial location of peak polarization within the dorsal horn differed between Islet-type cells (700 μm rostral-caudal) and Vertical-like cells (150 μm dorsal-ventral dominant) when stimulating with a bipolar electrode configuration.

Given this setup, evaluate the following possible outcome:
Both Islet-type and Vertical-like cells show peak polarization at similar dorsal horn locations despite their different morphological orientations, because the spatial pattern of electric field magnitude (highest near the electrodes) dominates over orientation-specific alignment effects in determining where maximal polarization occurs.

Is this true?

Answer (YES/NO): NO